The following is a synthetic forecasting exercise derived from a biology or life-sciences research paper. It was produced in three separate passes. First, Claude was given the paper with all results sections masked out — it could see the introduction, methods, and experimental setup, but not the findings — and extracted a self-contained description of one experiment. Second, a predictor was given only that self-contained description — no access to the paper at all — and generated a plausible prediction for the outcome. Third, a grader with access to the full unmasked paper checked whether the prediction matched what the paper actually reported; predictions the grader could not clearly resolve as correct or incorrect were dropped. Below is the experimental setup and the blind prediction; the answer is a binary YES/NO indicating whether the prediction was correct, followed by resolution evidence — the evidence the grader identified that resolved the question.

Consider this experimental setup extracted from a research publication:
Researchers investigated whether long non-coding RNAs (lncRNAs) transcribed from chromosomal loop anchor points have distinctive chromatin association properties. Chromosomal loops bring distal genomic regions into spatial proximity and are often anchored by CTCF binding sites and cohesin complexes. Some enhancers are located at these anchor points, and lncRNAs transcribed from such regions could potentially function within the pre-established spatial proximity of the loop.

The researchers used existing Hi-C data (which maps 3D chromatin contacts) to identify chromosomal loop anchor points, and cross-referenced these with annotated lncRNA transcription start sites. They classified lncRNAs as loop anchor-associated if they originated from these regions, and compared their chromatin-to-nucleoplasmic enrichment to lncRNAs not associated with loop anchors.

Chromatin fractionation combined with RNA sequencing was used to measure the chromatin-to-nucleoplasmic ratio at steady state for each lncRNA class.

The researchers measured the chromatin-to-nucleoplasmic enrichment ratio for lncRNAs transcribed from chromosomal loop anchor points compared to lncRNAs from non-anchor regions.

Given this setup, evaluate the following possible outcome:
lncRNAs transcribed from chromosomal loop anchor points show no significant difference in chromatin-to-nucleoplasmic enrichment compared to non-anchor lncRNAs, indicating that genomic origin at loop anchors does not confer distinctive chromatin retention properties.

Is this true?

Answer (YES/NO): NO